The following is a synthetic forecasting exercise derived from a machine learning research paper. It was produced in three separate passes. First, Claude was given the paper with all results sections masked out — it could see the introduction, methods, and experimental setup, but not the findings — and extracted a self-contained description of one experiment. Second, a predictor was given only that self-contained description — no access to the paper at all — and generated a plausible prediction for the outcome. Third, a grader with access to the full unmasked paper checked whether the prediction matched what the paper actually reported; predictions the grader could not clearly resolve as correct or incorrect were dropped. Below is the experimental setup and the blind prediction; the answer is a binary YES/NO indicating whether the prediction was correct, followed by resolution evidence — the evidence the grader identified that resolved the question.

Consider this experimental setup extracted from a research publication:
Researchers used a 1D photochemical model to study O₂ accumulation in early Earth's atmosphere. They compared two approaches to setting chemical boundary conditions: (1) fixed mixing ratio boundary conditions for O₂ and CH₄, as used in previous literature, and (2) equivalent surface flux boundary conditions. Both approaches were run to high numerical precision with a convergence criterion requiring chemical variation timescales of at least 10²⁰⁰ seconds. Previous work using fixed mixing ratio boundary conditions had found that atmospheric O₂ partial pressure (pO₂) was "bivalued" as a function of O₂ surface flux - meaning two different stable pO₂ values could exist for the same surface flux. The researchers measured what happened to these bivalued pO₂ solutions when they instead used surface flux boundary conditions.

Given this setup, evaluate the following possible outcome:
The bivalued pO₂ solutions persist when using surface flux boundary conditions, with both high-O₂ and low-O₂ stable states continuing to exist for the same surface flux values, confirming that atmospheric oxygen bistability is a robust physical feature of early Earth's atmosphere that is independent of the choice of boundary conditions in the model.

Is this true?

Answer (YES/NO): NO